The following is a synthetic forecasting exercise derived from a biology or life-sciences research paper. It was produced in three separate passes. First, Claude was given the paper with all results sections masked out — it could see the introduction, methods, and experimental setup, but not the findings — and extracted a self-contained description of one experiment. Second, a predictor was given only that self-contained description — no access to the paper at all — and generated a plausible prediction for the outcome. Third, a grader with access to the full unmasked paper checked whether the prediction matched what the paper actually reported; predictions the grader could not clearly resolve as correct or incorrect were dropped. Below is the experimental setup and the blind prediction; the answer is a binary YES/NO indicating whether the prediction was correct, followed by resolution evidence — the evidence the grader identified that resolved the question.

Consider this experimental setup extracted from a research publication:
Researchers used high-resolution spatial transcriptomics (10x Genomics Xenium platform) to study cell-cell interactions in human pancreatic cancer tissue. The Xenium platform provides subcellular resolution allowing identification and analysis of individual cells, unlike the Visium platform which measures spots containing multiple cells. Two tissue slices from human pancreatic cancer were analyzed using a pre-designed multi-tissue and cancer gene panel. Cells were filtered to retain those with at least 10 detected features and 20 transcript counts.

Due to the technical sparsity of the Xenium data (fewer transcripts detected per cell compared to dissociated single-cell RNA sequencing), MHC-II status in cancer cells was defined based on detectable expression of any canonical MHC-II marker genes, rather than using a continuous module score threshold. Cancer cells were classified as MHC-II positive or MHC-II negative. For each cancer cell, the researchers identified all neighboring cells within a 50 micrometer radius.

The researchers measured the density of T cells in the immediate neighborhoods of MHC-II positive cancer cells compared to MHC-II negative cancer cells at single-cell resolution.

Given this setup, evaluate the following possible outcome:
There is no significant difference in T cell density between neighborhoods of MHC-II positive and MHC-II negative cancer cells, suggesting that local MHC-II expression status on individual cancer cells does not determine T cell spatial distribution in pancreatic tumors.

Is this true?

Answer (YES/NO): NO